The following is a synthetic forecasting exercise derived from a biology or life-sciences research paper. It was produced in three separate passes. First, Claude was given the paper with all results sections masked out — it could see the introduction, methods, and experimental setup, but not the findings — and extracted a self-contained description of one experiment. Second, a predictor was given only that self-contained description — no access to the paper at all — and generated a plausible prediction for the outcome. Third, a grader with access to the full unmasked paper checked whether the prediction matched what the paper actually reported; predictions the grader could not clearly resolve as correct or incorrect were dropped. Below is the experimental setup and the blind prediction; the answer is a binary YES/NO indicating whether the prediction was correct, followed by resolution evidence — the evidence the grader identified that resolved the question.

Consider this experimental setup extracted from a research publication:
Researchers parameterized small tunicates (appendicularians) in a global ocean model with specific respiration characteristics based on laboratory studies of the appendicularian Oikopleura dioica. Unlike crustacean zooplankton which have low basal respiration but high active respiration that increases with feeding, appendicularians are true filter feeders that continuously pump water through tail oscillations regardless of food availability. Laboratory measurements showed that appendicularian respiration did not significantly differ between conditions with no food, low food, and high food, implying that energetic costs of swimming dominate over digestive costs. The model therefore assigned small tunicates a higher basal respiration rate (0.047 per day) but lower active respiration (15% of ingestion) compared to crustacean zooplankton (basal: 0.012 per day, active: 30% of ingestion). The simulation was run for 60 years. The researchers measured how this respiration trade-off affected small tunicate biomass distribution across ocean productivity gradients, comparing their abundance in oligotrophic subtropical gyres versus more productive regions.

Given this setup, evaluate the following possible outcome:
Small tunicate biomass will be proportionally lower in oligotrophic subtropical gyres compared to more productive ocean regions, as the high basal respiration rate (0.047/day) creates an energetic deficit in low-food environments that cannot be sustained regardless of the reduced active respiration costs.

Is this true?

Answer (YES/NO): YES